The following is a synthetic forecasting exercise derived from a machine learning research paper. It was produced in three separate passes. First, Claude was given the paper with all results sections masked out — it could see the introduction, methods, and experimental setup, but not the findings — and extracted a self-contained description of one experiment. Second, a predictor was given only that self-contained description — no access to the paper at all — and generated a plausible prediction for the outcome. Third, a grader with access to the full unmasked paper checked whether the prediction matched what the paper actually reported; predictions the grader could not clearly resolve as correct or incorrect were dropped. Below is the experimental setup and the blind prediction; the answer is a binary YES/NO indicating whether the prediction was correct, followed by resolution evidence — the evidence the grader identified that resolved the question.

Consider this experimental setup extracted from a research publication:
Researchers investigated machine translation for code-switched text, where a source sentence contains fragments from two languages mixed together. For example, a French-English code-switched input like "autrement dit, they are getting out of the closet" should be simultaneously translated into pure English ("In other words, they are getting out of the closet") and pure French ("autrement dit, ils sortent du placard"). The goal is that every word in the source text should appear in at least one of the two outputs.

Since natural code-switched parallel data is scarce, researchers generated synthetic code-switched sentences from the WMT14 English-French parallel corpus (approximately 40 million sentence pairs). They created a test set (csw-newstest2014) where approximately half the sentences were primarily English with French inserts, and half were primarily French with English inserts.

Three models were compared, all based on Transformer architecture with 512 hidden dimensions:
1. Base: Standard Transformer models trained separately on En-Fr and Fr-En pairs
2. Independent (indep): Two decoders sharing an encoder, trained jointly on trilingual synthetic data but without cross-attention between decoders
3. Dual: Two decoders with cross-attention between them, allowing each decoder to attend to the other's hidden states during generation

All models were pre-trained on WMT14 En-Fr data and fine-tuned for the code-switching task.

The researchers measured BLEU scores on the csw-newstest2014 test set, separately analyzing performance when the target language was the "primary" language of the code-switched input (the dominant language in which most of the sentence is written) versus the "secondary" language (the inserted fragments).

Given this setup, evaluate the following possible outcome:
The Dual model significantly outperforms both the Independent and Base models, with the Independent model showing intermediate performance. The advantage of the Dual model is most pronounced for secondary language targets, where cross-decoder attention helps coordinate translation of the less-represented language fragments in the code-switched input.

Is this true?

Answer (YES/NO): NO